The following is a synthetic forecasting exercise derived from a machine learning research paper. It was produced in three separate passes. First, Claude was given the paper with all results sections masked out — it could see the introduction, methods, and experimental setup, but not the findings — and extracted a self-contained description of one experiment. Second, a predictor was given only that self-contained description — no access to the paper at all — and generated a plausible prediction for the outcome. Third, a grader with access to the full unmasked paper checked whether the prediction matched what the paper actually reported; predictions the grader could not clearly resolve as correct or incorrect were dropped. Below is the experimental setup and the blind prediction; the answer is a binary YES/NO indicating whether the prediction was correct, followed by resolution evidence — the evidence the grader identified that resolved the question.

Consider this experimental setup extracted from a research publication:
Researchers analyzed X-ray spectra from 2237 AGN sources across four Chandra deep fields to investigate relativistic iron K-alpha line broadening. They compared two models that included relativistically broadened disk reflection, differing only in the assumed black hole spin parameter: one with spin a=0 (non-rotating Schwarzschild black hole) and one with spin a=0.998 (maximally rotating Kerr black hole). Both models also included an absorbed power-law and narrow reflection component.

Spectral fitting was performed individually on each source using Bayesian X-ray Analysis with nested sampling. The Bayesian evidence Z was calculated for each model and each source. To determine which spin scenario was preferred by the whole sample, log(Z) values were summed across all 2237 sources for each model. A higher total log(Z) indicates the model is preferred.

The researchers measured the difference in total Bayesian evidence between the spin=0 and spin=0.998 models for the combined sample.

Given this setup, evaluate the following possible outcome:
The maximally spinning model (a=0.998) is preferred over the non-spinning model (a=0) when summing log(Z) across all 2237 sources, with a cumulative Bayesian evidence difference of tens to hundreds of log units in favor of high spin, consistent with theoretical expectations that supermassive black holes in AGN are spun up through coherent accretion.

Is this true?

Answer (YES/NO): NO